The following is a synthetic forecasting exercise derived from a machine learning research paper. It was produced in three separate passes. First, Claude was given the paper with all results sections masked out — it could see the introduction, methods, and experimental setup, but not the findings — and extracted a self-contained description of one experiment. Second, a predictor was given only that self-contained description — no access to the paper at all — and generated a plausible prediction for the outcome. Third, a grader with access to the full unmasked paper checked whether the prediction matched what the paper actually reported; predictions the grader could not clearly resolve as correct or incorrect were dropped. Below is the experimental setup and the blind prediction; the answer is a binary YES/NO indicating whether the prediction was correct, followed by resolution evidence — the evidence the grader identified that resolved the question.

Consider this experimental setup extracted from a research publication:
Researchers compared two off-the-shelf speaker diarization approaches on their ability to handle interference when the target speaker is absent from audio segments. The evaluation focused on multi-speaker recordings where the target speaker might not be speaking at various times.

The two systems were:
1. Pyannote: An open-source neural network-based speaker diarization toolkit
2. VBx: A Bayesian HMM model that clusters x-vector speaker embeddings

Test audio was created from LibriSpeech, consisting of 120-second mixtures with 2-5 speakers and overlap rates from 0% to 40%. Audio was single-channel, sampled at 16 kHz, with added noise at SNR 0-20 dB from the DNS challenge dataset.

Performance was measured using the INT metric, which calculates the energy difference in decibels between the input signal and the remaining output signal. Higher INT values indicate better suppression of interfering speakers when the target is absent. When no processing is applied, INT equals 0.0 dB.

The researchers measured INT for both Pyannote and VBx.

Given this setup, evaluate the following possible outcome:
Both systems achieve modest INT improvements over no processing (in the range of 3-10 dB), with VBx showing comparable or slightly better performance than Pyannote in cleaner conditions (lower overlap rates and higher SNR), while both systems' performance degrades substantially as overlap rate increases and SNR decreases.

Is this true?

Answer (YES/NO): NO